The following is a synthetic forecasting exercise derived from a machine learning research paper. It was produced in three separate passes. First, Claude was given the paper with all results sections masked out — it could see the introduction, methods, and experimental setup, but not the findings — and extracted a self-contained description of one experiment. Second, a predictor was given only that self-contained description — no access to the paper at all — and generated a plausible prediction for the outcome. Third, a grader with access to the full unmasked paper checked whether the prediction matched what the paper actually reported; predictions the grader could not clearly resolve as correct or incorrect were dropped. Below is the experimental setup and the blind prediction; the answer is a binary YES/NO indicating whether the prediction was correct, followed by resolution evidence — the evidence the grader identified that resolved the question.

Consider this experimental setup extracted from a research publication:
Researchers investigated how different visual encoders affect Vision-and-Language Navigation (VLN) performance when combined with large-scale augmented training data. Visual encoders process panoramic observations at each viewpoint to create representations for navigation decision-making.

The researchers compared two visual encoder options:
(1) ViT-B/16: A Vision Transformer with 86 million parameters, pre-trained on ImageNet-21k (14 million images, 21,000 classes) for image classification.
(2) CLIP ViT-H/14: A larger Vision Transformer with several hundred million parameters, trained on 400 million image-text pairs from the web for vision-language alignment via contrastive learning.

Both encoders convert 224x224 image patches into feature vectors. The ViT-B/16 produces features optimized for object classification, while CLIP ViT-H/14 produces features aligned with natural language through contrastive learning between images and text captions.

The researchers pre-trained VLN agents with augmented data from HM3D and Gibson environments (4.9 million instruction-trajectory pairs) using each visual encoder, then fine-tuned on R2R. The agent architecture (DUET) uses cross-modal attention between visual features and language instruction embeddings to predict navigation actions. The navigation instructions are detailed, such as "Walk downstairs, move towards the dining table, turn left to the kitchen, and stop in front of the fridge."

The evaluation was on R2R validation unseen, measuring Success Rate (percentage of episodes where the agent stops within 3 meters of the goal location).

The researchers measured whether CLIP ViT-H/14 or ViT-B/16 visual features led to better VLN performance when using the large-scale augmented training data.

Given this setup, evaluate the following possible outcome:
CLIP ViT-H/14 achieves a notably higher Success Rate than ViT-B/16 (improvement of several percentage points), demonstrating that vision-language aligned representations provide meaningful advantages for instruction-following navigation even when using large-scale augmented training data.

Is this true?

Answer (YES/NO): NO